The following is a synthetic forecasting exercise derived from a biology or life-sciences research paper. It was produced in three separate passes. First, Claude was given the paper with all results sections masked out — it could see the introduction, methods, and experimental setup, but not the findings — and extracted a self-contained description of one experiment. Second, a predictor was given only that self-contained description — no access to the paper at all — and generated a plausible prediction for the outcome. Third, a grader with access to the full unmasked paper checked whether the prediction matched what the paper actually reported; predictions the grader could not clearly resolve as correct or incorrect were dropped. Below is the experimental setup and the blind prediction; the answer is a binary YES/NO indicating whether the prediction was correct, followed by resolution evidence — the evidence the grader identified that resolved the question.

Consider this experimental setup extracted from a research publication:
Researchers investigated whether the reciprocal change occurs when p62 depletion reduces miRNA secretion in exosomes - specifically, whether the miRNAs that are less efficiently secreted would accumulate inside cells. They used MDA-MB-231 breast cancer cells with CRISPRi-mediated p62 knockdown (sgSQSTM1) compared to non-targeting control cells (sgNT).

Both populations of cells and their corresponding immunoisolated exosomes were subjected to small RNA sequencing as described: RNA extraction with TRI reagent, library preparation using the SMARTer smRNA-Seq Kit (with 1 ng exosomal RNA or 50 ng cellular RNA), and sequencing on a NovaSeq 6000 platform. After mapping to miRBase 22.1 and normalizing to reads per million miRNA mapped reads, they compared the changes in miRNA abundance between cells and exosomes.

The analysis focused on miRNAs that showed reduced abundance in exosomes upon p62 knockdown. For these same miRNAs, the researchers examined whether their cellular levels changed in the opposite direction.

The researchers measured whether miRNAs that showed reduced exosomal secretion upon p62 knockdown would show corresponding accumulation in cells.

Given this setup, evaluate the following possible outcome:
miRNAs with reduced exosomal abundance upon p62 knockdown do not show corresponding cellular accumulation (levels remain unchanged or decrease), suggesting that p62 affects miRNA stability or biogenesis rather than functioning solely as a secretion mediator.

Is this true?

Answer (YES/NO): NO